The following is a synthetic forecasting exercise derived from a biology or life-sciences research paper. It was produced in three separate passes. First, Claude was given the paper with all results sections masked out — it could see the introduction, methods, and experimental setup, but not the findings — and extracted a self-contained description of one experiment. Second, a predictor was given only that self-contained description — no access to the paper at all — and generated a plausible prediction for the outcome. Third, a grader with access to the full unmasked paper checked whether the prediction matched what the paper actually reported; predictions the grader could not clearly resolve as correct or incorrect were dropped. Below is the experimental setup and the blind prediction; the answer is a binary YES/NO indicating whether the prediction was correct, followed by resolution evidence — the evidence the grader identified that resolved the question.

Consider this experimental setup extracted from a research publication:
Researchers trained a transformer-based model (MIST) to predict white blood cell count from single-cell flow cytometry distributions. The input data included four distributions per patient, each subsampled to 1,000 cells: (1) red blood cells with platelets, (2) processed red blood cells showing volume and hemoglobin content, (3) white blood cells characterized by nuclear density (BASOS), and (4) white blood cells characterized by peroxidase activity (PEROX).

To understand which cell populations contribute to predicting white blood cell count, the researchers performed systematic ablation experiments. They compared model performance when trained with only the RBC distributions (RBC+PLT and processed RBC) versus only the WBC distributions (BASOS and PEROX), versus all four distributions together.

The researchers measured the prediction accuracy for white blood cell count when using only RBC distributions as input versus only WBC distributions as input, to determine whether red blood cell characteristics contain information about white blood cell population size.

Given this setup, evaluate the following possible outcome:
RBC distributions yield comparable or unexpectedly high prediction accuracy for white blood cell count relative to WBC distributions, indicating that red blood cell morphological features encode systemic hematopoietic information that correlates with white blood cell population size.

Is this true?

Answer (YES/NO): NO